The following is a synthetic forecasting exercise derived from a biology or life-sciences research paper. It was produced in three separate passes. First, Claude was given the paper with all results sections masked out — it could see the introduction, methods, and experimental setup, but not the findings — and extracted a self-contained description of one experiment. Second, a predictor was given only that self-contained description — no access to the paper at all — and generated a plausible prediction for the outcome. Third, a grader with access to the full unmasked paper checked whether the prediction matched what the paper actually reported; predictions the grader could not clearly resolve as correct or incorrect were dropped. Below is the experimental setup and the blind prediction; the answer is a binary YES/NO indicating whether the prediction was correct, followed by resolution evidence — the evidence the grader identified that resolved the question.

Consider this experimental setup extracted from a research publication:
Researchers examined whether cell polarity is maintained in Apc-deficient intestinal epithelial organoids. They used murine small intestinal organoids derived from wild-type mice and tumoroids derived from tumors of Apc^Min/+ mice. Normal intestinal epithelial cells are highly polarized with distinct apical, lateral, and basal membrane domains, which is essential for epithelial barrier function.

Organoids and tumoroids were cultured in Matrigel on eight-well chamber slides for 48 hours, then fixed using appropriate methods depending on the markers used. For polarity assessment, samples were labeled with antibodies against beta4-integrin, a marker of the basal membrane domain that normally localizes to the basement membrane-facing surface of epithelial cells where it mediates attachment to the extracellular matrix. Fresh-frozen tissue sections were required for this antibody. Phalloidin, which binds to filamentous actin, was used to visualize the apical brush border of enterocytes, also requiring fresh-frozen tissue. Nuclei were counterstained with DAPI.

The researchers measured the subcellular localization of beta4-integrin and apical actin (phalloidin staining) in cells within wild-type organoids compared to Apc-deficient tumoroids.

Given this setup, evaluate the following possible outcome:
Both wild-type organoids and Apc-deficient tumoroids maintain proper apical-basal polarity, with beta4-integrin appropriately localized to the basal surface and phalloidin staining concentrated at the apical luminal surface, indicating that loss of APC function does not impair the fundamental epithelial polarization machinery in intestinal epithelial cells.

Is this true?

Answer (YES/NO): YES